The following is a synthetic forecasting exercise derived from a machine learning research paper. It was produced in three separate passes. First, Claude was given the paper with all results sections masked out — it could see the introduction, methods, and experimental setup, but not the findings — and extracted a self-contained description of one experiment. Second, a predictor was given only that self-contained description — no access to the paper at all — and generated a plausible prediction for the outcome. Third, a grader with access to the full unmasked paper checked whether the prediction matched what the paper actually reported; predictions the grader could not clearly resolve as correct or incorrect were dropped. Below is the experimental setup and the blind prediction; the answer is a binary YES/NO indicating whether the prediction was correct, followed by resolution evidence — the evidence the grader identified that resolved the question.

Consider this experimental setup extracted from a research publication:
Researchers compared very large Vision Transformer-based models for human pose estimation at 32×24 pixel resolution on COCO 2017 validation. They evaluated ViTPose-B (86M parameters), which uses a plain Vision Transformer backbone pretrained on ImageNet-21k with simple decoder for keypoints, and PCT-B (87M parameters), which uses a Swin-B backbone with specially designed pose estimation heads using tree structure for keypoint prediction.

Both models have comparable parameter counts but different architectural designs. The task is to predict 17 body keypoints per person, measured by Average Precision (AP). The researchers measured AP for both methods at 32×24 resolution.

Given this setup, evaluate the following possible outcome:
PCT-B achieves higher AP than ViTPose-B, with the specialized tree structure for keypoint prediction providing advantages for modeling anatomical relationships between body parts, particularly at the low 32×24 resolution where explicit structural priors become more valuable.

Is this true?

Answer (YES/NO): NO